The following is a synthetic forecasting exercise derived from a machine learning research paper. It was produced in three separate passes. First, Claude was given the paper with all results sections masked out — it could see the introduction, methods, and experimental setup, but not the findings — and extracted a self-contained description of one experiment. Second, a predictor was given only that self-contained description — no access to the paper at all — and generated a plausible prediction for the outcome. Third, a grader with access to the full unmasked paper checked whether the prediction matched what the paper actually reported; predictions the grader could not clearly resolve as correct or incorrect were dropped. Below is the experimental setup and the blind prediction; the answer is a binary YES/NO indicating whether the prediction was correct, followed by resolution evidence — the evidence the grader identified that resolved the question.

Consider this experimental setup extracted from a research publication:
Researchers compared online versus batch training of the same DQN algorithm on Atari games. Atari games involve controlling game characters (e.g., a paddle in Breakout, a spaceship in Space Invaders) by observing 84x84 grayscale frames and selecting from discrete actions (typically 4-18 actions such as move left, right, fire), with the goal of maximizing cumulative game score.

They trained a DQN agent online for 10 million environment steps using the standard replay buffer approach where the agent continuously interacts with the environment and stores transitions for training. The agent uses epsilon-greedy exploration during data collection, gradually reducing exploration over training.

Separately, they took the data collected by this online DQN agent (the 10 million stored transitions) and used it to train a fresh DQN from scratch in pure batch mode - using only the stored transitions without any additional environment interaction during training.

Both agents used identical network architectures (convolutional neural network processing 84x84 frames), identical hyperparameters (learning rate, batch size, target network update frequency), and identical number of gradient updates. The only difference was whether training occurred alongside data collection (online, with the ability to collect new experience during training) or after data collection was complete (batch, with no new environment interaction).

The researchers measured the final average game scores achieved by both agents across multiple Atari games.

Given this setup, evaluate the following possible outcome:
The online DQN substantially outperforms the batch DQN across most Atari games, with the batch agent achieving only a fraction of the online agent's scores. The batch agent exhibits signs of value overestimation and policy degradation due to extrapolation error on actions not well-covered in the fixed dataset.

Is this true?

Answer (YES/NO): YES